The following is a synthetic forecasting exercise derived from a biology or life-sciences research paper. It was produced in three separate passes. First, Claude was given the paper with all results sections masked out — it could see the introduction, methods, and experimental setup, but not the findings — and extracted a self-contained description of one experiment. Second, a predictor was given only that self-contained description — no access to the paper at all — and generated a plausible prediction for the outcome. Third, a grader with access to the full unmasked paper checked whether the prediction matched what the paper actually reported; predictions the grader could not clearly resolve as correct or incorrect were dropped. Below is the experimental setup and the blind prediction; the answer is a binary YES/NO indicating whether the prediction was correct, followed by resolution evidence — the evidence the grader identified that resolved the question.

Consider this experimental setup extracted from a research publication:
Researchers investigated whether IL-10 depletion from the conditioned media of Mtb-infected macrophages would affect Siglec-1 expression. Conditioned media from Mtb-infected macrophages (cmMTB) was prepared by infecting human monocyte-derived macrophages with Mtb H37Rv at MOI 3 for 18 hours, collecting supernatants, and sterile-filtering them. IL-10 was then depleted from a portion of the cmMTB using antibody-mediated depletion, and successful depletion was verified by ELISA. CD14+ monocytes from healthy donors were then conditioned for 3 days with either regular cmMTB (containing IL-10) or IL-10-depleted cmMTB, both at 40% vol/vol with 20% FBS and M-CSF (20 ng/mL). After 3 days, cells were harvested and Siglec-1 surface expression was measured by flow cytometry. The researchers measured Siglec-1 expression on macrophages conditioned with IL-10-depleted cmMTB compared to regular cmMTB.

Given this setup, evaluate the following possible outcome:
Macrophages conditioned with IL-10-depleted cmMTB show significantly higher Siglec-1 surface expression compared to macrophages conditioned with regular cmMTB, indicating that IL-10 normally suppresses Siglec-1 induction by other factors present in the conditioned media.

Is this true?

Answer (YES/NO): NO